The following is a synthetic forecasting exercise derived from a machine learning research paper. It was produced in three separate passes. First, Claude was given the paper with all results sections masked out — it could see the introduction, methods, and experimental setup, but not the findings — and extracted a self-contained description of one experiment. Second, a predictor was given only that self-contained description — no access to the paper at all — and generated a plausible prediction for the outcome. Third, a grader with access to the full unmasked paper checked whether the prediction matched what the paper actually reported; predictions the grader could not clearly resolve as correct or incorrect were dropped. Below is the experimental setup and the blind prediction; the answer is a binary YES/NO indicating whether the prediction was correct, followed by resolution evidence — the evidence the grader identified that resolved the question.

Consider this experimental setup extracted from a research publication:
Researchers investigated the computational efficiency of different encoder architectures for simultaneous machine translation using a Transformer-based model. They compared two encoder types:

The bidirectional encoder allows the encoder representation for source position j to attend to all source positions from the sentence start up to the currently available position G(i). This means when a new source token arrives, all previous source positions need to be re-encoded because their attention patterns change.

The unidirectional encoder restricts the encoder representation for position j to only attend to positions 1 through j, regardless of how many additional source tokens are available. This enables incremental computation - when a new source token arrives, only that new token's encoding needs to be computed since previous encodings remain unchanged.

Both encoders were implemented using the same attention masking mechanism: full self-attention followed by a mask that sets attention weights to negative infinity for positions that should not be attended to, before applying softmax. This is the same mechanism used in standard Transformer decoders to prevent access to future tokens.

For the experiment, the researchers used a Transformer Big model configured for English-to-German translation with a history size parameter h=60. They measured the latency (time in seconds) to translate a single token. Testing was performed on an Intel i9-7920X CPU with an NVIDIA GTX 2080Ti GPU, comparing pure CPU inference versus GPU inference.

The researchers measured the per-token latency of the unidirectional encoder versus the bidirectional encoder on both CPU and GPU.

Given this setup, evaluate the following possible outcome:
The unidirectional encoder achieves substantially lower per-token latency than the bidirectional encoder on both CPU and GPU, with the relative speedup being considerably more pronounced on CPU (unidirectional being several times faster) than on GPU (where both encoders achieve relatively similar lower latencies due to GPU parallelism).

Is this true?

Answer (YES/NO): NO